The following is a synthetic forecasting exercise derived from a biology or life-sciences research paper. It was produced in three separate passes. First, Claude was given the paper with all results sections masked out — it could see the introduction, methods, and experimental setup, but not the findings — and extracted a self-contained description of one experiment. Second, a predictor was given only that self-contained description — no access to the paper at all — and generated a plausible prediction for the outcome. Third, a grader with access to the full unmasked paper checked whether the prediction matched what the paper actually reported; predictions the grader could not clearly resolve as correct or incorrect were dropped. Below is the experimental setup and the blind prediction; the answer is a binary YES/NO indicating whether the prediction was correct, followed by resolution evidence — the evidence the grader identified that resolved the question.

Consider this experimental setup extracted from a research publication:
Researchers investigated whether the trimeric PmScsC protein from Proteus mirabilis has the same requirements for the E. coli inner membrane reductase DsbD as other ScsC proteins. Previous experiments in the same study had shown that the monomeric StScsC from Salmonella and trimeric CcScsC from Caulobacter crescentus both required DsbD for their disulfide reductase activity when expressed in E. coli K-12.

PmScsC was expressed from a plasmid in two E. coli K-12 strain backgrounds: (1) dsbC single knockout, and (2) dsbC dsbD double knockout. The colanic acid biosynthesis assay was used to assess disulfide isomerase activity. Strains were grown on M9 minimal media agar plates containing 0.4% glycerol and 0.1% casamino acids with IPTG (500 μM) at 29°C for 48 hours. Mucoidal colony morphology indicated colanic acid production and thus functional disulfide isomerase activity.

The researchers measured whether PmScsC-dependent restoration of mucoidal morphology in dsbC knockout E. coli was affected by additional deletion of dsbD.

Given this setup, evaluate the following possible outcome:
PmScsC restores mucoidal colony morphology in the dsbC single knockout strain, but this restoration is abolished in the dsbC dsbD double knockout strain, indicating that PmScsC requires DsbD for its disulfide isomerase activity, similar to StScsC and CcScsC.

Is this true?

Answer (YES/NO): NO